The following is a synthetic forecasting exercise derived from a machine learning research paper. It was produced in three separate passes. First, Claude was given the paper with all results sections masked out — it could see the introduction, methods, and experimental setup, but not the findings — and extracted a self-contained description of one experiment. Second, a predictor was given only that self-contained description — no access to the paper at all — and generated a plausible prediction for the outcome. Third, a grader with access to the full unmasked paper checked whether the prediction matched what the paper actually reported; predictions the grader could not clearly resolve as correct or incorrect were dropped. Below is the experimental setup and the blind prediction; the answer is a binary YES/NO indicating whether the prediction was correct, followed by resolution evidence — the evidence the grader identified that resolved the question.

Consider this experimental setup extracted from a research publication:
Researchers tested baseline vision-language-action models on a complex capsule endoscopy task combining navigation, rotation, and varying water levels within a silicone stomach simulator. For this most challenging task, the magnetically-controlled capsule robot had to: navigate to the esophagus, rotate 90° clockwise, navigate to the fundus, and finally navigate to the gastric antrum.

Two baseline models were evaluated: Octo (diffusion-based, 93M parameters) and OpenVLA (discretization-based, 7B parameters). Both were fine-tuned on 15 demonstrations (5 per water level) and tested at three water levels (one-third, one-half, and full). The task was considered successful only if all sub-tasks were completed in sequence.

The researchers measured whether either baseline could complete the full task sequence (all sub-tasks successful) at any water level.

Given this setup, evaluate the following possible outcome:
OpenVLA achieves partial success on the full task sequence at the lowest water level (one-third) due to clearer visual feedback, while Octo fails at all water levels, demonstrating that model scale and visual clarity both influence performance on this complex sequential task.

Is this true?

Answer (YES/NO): NO